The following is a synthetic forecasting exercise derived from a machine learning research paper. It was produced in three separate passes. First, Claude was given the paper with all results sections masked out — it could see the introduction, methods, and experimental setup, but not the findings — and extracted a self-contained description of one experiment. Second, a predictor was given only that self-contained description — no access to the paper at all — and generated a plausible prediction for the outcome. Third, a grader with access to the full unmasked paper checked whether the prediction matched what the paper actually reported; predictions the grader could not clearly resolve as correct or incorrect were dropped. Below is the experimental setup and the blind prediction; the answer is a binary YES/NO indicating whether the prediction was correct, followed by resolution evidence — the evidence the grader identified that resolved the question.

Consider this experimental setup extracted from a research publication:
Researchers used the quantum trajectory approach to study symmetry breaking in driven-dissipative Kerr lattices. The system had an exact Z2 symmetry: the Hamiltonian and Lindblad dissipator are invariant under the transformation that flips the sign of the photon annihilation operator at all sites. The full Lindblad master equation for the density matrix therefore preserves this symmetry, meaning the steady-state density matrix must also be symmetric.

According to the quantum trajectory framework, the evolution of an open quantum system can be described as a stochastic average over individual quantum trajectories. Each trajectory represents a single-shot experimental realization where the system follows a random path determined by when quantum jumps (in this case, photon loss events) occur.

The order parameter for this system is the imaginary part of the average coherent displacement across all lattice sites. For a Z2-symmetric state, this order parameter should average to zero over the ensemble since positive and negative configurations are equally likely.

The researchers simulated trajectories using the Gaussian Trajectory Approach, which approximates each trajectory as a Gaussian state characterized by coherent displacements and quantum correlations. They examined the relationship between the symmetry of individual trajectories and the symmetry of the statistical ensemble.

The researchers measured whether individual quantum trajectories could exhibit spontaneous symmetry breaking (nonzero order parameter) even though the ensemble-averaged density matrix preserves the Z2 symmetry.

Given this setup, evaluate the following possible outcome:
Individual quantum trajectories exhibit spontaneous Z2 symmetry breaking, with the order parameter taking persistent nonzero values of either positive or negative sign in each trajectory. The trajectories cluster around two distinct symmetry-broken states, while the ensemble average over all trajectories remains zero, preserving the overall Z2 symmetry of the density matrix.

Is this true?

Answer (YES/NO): YES